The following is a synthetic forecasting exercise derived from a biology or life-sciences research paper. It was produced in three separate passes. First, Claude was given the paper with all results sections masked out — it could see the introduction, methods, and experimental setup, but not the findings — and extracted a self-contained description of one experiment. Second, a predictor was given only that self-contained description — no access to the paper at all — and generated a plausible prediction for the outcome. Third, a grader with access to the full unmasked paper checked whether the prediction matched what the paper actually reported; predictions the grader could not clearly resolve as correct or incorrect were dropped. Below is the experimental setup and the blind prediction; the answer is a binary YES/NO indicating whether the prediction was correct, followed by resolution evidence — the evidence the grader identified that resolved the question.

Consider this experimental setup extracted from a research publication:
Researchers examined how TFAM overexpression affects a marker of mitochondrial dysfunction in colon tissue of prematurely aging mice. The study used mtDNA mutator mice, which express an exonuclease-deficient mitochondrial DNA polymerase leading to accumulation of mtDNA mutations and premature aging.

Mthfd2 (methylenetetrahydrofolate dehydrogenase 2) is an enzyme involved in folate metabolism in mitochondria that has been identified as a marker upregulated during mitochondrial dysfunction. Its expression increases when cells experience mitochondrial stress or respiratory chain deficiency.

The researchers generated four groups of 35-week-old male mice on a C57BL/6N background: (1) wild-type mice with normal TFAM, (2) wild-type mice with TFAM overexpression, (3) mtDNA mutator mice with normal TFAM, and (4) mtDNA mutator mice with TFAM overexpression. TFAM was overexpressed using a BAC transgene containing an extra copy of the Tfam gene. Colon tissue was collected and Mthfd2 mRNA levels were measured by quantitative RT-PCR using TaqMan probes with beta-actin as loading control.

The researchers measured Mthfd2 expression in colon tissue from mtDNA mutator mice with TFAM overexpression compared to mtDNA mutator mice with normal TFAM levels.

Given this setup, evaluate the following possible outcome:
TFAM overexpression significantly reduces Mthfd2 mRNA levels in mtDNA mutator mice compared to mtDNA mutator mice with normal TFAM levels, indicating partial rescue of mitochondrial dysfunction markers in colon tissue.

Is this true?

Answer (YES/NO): NO